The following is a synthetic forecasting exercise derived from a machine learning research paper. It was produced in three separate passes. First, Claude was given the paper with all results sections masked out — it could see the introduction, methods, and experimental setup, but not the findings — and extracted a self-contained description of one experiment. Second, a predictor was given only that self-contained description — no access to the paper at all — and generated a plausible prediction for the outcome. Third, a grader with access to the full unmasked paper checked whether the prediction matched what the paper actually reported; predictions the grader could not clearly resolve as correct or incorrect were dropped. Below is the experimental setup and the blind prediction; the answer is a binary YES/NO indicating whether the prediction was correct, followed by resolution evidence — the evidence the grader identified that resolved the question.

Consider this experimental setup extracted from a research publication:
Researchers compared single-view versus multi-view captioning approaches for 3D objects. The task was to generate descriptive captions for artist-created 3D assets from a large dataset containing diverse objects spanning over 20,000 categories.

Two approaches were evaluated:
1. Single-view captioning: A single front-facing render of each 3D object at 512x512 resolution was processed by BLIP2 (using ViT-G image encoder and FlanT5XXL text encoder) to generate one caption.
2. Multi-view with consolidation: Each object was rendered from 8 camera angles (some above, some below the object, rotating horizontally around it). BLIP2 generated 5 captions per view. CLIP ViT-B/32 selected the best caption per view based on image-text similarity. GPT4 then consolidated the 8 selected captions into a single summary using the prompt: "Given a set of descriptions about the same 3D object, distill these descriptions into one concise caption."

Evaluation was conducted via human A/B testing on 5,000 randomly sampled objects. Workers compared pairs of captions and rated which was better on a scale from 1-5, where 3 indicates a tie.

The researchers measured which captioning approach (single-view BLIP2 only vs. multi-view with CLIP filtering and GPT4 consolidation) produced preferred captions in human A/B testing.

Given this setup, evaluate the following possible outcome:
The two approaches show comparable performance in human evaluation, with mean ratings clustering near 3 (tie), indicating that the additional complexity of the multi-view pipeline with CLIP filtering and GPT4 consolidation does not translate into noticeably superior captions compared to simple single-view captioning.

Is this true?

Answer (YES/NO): NO